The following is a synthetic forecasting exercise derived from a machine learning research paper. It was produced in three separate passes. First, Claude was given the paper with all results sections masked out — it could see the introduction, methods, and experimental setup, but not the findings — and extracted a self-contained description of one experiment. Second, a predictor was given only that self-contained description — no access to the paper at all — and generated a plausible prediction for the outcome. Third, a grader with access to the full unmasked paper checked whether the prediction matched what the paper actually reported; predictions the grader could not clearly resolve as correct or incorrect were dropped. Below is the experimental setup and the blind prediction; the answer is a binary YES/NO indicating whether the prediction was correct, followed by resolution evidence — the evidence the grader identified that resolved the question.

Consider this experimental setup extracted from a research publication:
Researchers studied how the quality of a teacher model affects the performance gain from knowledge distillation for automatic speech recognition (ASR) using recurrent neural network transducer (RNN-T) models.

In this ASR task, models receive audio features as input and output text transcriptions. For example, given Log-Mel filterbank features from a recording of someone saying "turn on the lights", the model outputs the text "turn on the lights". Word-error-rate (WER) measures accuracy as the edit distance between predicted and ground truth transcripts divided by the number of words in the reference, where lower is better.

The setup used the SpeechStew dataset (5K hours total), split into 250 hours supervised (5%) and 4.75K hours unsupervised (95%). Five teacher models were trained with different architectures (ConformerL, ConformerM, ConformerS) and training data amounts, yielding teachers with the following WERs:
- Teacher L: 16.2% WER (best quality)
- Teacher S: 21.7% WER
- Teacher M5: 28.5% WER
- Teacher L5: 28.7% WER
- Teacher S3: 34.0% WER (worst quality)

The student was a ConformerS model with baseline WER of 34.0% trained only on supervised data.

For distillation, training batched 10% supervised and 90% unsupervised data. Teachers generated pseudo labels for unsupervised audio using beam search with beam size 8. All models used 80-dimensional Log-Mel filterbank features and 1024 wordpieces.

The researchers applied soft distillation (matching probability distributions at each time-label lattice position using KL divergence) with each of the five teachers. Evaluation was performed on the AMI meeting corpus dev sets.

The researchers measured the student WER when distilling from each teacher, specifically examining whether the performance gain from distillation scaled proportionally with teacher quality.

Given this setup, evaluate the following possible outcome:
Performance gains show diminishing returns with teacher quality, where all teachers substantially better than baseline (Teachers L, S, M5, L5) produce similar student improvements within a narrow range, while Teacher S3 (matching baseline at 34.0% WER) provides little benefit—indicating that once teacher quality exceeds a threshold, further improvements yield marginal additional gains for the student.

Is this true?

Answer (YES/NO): NO